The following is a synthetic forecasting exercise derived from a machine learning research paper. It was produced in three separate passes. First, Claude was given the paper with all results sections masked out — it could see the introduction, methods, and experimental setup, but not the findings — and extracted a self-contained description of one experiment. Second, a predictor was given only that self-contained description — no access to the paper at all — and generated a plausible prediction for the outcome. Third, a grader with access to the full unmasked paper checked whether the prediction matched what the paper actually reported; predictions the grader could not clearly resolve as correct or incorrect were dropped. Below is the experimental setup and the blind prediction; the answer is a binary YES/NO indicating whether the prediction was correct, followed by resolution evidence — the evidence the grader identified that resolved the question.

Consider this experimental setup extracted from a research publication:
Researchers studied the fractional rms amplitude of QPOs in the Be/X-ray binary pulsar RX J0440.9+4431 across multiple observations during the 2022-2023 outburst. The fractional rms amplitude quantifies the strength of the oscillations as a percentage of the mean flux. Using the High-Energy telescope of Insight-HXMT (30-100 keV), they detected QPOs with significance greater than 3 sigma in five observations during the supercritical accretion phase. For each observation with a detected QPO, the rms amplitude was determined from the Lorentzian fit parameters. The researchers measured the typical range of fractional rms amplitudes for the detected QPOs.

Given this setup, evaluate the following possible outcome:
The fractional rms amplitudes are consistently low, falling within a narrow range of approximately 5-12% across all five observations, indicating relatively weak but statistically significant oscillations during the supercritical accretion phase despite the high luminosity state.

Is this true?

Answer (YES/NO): NO